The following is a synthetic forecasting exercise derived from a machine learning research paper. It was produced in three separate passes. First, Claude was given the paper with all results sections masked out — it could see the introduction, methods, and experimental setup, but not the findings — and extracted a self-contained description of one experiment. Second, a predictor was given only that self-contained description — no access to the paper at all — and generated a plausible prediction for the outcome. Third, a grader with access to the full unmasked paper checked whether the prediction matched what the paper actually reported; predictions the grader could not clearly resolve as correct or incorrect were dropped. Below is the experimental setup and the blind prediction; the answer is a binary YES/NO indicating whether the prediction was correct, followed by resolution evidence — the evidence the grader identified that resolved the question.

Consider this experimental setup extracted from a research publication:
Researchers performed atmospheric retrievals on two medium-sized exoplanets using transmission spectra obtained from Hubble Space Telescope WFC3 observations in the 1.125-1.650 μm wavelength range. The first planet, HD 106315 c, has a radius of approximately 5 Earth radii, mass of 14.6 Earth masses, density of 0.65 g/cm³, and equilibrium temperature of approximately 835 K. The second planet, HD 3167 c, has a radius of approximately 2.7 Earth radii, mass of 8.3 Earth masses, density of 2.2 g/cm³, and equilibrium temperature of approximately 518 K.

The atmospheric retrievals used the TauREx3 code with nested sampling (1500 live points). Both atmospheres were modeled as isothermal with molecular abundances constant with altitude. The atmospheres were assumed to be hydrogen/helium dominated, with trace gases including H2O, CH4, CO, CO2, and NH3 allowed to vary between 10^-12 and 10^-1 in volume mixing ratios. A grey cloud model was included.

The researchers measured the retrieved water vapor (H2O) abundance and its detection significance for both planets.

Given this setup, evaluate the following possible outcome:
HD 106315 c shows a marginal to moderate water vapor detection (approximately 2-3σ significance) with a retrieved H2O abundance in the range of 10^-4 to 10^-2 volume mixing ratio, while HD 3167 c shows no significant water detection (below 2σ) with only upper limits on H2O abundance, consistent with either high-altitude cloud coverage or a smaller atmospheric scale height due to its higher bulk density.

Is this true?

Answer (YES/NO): NO